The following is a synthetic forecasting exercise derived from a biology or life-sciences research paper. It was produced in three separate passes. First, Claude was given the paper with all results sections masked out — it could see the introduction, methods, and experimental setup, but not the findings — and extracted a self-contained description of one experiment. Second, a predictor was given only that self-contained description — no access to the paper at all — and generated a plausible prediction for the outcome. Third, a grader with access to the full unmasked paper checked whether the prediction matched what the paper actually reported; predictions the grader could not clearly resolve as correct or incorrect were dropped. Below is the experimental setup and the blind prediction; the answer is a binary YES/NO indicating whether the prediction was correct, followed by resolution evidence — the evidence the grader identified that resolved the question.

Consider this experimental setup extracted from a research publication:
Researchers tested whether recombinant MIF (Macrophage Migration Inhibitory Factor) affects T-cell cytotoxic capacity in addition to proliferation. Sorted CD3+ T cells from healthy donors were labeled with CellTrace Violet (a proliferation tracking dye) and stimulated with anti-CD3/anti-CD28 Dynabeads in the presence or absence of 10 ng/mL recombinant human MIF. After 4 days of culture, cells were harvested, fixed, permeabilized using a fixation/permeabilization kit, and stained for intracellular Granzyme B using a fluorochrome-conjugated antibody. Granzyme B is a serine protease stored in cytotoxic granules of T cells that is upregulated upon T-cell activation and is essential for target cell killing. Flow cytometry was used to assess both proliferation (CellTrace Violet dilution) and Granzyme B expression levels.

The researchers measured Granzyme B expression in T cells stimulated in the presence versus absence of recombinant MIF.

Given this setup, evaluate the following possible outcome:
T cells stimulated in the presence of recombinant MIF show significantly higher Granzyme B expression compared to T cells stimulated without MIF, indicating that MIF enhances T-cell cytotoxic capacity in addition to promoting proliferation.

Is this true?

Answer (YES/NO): NO